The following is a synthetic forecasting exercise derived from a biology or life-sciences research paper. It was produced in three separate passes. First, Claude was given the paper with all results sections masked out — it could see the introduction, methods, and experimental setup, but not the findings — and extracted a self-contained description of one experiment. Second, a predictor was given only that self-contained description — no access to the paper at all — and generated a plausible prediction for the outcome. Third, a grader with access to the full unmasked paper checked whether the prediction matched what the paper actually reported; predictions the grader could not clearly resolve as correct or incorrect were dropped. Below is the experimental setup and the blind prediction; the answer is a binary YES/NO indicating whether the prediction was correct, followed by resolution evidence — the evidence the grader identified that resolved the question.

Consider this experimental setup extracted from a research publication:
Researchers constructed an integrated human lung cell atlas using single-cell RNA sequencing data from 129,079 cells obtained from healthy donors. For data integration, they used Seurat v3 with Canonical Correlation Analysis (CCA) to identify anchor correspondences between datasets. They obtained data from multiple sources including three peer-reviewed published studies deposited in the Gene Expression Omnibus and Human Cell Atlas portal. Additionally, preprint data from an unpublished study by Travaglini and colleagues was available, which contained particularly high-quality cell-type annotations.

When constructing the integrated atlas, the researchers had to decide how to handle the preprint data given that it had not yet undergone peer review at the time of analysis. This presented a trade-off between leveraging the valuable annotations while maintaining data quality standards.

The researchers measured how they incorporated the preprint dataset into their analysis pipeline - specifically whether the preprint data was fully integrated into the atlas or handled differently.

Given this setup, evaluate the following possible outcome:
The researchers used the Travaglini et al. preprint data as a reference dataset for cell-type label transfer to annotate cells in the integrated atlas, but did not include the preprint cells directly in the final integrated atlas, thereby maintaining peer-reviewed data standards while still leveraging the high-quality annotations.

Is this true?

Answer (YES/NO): YES